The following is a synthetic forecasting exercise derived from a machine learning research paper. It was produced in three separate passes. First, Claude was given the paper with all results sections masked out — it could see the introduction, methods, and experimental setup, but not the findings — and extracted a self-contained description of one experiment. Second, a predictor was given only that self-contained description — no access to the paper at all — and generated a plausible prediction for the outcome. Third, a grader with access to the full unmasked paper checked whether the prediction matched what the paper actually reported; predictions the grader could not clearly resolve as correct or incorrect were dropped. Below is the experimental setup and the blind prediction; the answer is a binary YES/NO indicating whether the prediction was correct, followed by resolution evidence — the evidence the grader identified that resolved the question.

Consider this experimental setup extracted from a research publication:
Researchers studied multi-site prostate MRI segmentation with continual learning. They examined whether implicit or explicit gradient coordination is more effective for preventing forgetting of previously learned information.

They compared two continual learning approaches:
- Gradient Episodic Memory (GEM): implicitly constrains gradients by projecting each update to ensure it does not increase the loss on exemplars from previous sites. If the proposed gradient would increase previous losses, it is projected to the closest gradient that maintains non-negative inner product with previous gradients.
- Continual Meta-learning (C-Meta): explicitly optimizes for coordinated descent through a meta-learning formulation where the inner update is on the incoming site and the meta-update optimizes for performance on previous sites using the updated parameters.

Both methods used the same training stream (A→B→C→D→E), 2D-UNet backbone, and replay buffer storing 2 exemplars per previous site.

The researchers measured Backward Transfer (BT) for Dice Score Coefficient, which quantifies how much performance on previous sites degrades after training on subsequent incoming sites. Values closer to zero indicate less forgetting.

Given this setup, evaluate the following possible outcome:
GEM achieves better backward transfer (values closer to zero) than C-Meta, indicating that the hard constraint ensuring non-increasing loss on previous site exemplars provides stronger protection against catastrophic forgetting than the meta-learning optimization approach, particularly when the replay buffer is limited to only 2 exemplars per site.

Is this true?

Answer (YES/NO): NO